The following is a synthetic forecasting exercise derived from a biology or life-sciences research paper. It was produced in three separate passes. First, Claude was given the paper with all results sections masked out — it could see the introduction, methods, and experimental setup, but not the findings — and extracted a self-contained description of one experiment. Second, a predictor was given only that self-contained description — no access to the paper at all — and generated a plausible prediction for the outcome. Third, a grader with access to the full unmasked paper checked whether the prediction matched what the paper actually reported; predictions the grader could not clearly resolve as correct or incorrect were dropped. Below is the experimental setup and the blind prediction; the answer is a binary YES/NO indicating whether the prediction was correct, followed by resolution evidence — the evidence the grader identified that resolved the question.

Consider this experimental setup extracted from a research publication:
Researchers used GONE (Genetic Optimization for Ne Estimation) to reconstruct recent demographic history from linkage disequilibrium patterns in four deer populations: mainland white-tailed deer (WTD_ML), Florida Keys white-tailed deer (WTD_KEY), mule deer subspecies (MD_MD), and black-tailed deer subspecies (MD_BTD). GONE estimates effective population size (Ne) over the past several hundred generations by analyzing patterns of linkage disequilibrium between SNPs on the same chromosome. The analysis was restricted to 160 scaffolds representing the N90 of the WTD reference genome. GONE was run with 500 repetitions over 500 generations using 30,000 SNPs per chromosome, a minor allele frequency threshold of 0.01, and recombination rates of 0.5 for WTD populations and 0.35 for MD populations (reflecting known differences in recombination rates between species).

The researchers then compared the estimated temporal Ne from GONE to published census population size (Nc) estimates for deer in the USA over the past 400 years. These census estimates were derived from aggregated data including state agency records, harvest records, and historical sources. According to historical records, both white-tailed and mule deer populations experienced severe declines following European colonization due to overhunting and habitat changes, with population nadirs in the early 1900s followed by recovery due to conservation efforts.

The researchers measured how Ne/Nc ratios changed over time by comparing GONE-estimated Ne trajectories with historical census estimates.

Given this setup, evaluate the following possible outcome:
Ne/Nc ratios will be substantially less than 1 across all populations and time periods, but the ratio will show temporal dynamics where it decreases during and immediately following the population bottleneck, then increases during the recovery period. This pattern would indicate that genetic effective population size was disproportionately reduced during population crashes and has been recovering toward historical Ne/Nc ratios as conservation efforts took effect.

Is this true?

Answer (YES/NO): NO